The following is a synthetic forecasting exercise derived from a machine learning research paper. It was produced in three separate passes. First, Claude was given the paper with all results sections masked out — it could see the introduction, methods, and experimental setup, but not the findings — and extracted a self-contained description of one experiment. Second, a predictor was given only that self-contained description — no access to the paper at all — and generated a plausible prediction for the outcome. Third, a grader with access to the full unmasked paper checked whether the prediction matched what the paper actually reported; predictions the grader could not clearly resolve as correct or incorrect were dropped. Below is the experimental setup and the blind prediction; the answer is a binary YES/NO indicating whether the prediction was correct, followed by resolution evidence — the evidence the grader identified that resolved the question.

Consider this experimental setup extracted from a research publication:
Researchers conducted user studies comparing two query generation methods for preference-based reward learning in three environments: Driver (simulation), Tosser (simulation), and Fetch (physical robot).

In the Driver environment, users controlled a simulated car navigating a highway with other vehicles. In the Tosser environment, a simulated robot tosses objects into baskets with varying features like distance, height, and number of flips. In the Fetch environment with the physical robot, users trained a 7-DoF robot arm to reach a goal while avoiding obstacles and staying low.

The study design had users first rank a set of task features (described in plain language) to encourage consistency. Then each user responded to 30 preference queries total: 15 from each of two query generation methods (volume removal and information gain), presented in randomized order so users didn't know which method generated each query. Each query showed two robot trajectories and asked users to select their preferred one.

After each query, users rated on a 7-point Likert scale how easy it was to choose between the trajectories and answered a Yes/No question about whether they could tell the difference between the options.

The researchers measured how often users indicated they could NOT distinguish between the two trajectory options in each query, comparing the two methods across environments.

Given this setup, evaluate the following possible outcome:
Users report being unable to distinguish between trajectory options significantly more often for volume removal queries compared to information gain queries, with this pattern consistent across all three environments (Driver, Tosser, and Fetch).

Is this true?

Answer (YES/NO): NO